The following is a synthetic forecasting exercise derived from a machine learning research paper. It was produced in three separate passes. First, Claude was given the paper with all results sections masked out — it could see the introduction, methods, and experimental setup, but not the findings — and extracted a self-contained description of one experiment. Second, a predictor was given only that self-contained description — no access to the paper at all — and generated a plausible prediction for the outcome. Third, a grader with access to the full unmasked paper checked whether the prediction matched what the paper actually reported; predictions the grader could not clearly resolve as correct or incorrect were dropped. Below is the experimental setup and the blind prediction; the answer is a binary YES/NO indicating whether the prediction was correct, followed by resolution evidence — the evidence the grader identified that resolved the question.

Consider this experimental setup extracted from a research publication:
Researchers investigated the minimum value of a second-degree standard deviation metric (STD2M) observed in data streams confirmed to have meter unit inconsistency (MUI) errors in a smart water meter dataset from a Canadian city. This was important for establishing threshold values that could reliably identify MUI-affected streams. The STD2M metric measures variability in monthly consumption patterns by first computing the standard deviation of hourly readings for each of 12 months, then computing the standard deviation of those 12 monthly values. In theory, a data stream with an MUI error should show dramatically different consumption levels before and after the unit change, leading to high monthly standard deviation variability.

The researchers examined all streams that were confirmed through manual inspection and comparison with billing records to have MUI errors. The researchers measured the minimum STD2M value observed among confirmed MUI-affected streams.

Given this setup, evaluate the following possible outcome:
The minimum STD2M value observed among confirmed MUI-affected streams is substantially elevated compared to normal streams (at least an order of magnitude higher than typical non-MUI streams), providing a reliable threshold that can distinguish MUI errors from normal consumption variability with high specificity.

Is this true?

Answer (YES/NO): NO